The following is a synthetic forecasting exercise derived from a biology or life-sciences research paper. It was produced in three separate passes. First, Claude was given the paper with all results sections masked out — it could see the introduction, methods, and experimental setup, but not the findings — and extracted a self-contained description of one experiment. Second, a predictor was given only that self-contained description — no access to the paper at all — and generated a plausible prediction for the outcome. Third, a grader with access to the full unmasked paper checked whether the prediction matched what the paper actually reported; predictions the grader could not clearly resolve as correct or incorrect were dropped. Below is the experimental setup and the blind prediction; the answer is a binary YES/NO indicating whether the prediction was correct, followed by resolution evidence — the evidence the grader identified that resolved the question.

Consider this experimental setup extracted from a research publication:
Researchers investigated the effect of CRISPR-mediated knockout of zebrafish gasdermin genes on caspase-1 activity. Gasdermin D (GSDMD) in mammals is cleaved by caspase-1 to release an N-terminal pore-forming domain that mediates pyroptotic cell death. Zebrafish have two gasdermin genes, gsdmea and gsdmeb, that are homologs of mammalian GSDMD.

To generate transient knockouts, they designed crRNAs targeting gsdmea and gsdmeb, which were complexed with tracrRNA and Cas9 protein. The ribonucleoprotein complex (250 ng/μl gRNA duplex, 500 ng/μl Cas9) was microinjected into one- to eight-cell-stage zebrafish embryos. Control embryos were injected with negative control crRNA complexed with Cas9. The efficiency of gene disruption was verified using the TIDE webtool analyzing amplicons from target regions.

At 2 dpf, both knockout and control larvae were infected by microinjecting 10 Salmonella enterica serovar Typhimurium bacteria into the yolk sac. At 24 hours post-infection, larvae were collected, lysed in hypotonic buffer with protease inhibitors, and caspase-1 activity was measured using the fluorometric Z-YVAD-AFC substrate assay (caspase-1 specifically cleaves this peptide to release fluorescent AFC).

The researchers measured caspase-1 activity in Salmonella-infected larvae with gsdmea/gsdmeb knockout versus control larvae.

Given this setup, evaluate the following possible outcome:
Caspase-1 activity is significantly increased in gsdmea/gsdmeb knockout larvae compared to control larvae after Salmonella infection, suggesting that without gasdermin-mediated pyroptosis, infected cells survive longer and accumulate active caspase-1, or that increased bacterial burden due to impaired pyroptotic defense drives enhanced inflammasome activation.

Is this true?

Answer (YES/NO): NO